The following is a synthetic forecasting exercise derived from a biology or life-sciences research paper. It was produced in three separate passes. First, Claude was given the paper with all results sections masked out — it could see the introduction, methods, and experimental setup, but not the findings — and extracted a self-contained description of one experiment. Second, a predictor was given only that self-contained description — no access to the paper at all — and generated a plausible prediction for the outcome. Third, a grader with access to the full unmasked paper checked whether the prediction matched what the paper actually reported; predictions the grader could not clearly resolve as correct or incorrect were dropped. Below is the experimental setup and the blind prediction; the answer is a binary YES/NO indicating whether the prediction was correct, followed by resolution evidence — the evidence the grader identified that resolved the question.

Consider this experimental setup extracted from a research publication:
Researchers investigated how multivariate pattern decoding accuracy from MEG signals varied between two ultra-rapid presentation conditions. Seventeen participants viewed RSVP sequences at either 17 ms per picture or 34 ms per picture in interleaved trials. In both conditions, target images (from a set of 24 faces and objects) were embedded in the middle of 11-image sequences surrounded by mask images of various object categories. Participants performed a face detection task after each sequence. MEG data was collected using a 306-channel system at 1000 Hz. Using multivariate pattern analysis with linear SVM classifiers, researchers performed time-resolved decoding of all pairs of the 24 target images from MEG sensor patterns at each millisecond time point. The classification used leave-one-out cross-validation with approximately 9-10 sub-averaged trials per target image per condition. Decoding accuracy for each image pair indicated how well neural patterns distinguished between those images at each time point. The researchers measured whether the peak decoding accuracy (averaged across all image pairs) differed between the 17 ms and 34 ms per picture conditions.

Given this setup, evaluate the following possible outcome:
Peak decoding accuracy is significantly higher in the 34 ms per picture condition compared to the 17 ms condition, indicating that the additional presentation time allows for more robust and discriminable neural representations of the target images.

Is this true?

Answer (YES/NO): YES